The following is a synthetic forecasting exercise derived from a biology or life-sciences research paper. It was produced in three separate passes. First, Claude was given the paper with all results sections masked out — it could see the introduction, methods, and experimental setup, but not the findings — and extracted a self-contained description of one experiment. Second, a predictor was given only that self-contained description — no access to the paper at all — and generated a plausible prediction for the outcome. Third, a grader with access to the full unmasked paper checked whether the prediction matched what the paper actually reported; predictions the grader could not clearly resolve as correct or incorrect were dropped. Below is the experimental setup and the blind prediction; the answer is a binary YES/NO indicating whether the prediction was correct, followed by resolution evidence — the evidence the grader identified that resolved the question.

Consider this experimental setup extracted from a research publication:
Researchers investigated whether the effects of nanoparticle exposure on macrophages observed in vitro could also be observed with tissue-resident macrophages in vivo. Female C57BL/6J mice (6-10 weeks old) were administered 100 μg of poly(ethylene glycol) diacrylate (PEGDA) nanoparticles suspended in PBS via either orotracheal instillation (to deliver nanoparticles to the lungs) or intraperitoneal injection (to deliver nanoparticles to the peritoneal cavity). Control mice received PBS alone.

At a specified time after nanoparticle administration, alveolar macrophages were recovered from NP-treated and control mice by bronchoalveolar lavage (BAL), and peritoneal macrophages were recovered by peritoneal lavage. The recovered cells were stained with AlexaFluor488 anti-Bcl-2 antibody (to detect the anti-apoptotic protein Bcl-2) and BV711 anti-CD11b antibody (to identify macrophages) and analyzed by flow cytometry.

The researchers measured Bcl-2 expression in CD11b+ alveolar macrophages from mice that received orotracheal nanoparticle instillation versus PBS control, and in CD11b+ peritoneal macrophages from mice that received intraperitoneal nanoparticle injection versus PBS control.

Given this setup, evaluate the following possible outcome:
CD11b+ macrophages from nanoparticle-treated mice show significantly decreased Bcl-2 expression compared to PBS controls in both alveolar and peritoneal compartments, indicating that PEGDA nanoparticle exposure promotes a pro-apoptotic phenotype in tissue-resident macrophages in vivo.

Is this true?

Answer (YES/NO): NO